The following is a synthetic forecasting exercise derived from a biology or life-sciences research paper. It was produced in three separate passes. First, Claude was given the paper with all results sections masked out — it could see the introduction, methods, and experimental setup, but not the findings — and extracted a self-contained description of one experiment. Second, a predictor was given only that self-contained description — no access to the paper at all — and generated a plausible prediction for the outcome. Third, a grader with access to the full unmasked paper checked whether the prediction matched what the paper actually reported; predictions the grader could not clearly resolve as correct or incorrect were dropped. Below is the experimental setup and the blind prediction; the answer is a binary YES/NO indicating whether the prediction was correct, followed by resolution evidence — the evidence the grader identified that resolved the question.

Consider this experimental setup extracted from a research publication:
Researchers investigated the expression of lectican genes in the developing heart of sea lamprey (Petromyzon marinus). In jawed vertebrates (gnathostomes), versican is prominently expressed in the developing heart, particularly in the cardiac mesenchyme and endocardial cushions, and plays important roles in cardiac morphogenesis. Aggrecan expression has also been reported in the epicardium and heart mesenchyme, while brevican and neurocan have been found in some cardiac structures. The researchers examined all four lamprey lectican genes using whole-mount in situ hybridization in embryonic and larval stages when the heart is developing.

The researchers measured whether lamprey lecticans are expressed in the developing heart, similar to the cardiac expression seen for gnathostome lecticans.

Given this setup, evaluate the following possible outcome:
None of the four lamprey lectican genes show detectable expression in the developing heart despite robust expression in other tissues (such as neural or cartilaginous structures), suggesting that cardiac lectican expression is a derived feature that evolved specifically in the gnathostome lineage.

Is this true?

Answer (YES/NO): NO